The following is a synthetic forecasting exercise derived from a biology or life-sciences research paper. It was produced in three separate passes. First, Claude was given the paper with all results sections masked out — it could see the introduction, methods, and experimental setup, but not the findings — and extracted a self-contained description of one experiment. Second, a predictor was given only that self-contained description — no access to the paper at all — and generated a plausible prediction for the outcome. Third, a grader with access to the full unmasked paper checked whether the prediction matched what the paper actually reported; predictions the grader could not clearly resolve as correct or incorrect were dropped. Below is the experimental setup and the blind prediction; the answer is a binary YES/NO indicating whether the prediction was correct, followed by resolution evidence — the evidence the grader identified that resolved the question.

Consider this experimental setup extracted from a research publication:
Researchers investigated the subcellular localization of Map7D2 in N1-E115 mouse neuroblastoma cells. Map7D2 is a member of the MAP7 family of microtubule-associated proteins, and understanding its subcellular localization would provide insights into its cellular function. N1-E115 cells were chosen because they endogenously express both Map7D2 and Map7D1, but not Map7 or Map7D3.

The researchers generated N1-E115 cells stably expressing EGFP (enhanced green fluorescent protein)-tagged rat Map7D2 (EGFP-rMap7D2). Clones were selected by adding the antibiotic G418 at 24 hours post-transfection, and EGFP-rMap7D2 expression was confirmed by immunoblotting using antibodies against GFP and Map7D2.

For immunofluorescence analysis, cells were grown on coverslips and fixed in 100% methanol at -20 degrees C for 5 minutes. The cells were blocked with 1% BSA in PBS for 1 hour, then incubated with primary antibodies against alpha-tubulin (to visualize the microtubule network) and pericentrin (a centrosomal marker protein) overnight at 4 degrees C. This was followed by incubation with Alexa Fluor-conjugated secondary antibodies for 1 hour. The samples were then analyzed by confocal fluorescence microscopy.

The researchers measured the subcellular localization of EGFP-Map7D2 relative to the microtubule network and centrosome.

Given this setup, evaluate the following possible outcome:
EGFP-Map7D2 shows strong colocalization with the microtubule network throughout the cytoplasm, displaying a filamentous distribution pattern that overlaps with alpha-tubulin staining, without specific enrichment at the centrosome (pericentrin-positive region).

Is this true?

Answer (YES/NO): NO